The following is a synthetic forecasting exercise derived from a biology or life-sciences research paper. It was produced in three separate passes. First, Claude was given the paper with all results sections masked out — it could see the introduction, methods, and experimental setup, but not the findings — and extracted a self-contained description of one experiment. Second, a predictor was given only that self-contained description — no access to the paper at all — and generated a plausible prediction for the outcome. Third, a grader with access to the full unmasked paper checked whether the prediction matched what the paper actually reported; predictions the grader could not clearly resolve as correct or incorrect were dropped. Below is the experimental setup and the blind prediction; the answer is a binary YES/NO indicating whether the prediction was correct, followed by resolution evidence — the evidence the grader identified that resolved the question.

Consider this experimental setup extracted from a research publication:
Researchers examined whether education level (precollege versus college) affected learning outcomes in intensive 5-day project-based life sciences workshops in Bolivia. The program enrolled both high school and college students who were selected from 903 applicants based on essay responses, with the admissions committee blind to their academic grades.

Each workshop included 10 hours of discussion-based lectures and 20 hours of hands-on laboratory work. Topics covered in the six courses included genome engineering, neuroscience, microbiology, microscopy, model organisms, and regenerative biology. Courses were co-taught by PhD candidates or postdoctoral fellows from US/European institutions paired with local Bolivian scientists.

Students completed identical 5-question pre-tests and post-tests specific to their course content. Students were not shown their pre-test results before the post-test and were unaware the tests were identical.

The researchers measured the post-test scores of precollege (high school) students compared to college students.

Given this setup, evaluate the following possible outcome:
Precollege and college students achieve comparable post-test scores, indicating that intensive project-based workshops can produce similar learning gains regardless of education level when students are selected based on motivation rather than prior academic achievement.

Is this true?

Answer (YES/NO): YES